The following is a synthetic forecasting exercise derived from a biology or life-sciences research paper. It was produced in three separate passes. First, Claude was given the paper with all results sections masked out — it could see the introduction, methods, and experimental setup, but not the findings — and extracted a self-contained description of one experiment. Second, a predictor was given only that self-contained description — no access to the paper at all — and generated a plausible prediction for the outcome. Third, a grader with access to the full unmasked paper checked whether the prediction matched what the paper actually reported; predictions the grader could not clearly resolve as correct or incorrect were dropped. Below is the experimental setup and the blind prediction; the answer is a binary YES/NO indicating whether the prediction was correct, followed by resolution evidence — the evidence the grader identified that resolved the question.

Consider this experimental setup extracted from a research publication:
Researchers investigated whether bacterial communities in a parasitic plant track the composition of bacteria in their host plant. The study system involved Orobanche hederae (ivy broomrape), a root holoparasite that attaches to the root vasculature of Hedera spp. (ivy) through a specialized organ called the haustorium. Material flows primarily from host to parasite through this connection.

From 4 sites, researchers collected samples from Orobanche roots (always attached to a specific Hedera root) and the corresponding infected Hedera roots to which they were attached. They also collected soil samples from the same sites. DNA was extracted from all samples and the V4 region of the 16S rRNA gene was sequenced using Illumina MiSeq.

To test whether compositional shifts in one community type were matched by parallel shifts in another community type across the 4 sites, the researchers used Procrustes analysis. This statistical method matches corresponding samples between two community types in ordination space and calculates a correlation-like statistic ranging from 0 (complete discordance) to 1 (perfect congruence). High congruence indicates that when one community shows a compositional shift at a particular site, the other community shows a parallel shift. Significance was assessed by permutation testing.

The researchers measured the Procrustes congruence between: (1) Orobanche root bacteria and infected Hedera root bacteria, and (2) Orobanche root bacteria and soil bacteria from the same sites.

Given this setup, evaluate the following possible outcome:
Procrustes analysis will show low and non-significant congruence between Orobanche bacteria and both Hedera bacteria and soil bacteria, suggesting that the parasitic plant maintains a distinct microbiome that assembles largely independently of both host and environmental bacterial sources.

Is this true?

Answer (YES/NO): NO